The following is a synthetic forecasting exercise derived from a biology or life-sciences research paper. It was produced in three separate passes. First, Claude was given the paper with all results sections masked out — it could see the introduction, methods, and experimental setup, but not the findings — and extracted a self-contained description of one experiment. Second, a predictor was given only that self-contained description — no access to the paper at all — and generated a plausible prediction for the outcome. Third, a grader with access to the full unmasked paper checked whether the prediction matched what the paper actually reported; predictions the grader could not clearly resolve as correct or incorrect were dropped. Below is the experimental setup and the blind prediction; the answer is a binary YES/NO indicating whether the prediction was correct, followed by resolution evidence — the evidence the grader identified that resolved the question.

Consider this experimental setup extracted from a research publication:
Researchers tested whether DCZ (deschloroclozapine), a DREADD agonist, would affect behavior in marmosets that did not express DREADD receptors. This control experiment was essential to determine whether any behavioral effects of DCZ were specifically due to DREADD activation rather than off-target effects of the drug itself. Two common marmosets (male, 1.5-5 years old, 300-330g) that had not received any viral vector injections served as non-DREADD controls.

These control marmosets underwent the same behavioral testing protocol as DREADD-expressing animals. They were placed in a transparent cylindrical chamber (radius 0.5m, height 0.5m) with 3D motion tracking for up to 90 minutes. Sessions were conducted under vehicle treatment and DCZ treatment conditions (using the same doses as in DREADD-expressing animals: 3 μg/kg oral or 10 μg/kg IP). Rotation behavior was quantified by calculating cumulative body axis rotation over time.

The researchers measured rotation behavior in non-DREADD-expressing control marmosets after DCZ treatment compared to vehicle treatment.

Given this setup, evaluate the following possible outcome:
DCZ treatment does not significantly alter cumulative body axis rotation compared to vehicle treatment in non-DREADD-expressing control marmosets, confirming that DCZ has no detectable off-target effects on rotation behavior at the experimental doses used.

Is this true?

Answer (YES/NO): YES